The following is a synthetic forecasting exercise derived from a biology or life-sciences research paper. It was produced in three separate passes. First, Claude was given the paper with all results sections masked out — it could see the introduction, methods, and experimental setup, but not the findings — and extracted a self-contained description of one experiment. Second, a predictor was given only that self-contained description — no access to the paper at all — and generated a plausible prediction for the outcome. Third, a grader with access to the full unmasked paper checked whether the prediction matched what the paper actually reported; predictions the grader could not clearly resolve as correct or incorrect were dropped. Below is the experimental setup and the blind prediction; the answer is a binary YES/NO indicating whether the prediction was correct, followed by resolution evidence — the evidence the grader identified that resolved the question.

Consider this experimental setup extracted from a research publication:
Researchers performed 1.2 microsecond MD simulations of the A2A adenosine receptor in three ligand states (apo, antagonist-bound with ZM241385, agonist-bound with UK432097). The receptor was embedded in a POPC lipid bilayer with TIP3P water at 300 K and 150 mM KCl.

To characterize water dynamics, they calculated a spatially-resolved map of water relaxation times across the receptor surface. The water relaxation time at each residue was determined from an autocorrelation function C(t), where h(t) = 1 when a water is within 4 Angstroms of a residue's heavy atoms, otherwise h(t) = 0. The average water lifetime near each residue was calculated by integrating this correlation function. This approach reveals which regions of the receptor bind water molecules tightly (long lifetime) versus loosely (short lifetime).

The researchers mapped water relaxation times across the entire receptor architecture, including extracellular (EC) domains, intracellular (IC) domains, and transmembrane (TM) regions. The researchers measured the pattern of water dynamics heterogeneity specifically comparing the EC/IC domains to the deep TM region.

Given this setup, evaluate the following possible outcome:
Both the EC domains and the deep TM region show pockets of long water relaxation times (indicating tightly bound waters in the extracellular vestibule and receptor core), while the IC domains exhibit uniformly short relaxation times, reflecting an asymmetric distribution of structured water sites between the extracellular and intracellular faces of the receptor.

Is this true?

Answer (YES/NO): NO